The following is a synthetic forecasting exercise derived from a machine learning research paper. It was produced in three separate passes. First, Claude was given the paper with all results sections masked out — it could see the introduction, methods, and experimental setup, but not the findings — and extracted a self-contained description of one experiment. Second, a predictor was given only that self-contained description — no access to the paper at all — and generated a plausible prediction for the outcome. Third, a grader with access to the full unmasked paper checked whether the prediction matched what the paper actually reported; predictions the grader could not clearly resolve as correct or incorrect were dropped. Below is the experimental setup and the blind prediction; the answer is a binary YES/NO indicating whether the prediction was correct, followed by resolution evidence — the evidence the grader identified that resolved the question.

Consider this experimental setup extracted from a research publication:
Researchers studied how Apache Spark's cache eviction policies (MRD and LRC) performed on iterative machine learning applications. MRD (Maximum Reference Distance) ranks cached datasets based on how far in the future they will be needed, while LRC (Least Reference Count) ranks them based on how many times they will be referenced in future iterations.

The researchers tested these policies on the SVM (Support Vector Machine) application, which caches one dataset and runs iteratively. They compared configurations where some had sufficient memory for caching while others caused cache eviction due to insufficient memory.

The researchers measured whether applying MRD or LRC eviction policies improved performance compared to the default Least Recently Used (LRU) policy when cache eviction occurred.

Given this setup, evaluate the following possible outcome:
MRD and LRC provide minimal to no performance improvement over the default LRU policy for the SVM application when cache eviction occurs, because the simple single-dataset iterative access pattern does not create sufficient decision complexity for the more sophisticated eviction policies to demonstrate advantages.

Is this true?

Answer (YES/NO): YES